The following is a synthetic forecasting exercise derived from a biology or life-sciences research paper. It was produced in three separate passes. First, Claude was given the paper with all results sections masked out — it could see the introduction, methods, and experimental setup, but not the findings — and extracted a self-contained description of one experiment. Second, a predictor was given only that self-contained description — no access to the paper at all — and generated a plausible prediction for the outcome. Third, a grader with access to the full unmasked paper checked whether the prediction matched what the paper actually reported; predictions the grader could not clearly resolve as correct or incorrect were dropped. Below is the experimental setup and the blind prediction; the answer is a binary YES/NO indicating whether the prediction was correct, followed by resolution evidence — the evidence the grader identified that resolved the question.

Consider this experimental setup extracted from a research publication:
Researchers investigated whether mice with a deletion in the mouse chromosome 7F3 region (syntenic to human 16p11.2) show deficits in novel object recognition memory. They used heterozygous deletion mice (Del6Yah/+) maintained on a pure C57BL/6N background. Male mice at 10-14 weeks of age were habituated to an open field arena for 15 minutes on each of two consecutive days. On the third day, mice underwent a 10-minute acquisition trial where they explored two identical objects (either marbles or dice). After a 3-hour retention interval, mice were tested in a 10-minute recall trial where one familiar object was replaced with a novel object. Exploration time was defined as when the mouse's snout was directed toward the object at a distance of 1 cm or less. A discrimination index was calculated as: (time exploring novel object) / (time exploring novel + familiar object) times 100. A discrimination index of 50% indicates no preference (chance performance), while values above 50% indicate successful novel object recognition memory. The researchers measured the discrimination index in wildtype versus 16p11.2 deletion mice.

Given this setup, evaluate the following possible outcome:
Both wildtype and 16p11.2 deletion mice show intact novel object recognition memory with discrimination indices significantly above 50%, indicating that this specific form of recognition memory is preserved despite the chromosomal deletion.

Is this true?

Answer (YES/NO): NO